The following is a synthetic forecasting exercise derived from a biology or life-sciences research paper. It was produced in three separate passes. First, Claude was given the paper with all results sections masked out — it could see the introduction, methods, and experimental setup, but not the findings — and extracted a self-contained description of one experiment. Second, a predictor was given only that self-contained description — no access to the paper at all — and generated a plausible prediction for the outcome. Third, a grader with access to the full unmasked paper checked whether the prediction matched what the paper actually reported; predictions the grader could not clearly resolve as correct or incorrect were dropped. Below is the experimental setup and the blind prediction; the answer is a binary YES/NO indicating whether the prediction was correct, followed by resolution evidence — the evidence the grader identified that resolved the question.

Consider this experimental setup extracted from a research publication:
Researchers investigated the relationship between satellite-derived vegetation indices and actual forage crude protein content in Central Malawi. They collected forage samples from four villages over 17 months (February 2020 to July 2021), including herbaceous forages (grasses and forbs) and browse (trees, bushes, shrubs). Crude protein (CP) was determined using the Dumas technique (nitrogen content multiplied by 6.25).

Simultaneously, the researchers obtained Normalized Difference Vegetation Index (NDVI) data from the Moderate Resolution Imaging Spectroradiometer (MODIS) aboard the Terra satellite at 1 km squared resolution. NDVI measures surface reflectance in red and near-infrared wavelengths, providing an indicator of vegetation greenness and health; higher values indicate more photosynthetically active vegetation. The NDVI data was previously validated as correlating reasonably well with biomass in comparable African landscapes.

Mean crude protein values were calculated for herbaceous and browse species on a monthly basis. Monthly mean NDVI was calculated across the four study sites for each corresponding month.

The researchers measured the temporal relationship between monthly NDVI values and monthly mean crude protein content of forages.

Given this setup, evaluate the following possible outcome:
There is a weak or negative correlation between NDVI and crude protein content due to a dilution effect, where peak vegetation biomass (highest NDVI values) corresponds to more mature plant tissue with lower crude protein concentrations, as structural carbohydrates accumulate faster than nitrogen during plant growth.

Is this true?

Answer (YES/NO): NO